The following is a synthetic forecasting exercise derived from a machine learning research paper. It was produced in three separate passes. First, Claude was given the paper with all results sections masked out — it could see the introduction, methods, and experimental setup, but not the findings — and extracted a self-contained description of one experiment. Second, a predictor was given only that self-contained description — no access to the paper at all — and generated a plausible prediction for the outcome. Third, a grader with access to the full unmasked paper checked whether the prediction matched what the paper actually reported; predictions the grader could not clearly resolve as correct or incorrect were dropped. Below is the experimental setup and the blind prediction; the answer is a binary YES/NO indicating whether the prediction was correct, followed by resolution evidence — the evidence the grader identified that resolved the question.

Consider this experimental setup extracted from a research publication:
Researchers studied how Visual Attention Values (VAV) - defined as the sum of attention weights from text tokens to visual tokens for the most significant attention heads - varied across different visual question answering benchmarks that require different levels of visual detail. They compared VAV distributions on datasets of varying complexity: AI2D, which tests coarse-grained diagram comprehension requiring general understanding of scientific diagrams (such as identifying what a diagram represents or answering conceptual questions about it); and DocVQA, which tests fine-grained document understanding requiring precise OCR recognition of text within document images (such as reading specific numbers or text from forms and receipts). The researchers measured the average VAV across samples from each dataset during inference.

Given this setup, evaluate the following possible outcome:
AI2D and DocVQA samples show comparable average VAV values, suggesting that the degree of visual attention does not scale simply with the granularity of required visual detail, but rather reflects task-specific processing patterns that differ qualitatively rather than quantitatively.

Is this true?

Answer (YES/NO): NO